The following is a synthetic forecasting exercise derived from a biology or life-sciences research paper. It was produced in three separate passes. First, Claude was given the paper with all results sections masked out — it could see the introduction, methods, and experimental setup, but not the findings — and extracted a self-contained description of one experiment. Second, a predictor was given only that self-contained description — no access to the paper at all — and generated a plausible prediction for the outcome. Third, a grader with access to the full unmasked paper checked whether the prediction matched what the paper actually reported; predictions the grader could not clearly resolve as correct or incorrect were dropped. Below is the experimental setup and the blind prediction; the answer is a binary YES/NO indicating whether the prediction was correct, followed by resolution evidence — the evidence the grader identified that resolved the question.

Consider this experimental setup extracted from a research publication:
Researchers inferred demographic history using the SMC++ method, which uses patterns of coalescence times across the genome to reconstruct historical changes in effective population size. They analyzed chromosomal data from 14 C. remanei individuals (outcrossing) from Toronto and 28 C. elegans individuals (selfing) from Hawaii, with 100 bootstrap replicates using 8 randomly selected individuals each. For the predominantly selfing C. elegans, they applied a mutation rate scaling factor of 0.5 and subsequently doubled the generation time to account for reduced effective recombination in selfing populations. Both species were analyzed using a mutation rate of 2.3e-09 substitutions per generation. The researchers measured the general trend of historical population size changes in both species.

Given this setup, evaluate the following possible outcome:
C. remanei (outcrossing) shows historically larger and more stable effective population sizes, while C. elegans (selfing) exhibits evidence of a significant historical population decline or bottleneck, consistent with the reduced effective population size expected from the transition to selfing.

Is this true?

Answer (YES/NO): YES